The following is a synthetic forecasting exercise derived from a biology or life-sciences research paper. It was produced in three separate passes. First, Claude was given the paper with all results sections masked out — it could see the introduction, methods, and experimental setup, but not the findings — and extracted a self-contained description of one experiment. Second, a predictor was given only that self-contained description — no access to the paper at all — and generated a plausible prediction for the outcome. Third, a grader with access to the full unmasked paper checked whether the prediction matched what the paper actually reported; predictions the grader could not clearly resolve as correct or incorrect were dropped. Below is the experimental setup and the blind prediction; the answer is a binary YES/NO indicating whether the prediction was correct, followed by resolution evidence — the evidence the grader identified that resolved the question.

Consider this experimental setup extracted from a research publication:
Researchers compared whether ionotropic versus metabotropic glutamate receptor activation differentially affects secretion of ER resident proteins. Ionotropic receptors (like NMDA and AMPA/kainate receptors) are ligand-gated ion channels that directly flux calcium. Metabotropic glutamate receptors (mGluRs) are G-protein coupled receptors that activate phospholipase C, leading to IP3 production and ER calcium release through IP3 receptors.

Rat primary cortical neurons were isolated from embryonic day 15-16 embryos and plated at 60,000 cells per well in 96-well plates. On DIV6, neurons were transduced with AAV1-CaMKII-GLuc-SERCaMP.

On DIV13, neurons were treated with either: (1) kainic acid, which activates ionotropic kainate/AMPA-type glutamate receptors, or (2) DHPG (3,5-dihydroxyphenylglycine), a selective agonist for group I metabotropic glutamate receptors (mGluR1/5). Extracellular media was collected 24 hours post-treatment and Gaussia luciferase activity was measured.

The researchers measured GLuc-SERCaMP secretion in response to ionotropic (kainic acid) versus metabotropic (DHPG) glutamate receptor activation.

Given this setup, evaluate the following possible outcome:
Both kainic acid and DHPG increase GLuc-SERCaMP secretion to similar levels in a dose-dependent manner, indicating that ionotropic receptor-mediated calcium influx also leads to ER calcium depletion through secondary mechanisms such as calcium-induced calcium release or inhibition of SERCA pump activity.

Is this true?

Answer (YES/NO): NO